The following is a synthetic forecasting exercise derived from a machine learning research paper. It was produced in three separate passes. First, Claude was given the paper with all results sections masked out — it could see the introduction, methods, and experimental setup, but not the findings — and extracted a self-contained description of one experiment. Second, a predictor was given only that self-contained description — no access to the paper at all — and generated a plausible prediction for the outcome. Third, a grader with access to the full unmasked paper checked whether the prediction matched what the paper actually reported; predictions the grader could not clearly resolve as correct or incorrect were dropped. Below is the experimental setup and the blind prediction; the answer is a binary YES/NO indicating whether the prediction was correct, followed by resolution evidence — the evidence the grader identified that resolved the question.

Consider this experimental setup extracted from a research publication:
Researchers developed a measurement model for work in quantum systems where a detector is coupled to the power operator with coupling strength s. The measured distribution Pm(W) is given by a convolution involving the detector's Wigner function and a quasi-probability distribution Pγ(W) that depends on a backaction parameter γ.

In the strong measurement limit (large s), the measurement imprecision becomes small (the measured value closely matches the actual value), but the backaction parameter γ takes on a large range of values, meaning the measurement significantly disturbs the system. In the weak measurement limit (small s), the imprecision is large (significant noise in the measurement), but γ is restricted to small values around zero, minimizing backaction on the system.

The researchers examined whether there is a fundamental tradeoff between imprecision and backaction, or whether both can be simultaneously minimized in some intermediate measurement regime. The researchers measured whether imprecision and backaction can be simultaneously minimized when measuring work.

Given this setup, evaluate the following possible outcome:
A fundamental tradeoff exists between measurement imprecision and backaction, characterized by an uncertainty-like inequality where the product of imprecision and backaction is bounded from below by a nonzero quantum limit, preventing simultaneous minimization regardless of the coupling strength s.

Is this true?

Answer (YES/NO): YES